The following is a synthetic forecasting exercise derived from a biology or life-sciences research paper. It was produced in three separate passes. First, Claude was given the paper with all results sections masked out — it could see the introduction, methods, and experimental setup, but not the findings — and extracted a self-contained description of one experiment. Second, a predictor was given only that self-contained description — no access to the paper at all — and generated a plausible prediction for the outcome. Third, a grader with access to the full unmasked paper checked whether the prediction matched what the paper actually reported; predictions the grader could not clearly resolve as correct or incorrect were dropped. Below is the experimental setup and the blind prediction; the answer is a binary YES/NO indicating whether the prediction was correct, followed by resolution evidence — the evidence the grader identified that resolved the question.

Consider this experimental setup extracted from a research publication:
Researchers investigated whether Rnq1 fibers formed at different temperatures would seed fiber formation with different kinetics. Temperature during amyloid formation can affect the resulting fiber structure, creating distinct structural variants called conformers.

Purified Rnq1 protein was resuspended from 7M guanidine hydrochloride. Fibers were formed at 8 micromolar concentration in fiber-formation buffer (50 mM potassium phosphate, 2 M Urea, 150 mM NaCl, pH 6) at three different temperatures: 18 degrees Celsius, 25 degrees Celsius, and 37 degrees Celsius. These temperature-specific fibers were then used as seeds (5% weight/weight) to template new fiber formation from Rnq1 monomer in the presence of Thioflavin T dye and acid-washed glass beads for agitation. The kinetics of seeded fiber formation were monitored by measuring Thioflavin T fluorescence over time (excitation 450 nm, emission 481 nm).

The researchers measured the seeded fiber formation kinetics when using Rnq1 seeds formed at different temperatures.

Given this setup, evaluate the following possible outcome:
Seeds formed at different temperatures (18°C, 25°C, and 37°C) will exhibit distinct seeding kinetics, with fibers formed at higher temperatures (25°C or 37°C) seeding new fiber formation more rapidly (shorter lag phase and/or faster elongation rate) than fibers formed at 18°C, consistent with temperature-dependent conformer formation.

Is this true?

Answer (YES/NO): NO